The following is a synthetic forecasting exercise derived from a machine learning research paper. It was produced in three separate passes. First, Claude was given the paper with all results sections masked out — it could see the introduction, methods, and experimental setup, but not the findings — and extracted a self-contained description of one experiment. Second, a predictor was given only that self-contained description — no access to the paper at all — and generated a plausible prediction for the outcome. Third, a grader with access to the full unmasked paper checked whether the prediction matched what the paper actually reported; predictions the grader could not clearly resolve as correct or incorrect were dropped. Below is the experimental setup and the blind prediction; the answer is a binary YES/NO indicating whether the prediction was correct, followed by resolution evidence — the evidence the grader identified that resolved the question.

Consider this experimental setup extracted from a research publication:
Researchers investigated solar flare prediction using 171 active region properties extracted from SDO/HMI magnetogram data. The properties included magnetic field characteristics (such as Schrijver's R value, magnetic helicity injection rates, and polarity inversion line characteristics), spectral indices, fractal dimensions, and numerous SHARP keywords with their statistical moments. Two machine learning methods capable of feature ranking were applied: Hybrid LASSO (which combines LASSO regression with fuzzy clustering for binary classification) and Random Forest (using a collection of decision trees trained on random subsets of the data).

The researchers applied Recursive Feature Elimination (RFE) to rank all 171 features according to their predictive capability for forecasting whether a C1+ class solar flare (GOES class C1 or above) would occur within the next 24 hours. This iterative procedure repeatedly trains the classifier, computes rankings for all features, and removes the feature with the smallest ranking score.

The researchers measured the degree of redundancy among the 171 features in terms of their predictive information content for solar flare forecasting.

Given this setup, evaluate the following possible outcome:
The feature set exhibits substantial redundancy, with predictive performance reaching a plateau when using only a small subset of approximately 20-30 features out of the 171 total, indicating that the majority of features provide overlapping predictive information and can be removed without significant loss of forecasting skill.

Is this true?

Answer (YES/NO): NO